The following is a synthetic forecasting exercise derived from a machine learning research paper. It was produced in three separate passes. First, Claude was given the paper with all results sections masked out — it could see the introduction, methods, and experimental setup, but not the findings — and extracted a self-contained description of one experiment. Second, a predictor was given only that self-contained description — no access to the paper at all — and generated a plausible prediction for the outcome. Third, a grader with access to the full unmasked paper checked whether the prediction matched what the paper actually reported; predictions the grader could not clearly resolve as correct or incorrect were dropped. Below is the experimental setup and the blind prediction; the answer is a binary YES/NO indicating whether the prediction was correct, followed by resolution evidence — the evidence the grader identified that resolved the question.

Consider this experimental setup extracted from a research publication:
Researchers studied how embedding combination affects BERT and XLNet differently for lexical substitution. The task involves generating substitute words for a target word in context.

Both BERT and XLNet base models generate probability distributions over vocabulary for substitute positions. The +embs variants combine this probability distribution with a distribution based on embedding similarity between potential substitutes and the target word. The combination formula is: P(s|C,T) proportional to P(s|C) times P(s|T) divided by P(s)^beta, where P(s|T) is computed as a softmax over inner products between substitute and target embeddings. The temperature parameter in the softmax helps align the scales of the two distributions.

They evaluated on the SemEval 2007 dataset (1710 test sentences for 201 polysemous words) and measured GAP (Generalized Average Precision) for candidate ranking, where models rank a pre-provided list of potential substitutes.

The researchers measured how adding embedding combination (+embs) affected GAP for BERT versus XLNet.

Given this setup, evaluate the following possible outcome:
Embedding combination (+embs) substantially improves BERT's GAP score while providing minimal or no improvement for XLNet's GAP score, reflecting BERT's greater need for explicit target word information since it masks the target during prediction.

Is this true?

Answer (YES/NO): NO